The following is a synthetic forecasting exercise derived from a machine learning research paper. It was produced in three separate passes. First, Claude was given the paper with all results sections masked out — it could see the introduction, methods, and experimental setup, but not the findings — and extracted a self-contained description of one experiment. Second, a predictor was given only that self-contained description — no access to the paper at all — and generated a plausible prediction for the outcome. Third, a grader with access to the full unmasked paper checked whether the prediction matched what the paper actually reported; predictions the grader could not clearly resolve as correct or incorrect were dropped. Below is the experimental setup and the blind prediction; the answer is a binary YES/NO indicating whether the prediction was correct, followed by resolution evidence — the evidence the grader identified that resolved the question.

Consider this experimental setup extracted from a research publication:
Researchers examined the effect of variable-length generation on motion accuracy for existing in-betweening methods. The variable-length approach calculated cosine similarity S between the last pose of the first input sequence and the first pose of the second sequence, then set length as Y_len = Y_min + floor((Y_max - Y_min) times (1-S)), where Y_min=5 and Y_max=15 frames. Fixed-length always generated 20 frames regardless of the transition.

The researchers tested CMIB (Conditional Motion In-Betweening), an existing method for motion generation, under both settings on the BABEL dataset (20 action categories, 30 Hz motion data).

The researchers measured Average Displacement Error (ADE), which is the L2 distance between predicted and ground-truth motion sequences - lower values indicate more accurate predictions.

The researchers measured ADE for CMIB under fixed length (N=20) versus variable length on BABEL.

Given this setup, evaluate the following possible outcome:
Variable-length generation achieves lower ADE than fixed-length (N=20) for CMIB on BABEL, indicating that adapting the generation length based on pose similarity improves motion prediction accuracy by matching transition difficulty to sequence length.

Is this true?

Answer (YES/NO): YES